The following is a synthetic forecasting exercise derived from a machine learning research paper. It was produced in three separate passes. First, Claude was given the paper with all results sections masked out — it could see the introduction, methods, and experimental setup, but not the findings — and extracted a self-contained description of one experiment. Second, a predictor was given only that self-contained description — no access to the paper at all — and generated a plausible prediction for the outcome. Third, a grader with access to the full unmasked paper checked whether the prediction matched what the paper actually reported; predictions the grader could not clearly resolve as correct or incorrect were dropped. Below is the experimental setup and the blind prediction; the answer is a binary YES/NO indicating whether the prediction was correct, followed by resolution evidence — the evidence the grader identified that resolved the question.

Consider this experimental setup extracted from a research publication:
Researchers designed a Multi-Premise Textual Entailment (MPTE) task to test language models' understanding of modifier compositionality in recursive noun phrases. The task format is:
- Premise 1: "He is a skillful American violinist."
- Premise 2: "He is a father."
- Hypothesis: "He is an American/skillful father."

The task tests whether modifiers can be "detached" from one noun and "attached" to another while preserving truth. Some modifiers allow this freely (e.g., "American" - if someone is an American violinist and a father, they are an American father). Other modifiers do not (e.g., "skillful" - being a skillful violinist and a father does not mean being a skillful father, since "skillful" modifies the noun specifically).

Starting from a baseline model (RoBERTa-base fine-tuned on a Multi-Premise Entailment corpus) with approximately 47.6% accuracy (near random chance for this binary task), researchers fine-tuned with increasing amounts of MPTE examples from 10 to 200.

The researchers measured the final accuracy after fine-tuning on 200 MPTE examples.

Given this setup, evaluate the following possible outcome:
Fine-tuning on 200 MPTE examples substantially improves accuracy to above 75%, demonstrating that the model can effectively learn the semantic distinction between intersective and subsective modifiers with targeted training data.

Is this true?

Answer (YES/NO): NO